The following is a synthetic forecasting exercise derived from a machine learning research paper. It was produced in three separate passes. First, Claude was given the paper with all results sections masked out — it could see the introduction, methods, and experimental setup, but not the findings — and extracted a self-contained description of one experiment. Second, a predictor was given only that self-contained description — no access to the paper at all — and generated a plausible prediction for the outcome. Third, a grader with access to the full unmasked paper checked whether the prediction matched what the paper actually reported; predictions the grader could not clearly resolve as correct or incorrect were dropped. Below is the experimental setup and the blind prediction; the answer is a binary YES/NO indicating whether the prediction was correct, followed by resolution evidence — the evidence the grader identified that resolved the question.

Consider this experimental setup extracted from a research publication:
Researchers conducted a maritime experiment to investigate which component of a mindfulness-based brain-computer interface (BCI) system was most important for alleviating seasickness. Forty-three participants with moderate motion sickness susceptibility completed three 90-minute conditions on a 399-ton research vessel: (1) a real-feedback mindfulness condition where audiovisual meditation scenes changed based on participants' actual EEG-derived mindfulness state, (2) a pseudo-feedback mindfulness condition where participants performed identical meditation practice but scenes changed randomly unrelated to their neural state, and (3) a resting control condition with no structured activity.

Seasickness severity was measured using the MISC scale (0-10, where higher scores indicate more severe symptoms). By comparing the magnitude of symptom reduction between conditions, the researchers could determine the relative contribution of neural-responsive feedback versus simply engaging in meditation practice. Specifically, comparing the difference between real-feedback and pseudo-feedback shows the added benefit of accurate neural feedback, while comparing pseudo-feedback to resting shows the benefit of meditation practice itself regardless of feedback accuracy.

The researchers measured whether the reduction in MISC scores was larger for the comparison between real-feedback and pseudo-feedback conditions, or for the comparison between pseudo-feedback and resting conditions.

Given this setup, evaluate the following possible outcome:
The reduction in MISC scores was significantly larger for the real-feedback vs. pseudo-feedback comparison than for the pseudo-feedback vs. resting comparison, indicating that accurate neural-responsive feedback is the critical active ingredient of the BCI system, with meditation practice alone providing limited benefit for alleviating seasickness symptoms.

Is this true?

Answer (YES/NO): YES